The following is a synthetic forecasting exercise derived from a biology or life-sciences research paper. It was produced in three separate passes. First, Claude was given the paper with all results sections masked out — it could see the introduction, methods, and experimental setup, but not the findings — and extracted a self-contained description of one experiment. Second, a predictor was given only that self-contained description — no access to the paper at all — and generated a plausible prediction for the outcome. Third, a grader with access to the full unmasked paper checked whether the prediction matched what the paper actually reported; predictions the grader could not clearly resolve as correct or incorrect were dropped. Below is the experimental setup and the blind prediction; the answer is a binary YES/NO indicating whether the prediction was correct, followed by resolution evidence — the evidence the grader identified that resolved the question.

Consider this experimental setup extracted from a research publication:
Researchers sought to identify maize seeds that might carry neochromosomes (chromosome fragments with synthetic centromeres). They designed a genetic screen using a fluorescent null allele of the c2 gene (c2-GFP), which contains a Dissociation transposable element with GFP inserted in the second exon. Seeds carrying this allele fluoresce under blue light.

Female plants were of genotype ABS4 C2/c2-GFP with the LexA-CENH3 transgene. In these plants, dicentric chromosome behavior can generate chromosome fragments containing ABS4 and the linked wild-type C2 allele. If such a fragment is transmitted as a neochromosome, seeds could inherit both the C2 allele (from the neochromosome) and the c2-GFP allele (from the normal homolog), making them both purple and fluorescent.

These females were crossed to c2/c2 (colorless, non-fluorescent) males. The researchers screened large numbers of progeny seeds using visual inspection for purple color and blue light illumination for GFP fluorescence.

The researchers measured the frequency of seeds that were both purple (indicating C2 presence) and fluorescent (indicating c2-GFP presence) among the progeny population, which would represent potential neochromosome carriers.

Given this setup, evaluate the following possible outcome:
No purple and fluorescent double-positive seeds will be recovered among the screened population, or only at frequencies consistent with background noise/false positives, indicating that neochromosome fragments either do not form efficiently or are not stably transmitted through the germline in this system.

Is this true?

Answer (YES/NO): NO